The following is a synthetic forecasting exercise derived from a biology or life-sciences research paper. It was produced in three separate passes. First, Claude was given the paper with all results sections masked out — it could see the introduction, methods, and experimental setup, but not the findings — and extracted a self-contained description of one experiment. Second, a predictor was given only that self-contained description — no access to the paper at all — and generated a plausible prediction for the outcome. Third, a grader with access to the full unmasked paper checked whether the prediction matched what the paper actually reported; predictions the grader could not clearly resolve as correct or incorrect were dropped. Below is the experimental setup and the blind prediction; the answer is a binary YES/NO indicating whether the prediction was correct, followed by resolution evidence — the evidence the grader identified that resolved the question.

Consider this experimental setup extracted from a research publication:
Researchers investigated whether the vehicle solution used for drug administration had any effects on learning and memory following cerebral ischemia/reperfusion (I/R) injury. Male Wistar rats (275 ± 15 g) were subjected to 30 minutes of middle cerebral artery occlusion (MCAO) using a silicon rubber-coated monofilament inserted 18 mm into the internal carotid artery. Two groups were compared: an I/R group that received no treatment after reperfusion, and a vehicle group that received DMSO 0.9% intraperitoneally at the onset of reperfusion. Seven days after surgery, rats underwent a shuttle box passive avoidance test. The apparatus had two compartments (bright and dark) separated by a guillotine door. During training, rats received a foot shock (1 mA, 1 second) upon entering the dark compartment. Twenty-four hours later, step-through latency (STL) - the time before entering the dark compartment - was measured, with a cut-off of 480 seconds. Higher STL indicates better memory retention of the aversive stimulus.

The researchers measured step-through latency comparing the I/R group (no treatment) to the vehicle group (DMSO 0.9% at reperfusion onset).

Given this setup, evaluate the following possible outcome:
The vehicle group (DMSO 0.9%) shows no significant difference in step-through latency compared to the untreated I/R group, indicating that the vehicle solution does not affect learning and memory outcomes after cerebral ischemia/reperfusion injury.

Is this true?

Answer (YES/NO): YES